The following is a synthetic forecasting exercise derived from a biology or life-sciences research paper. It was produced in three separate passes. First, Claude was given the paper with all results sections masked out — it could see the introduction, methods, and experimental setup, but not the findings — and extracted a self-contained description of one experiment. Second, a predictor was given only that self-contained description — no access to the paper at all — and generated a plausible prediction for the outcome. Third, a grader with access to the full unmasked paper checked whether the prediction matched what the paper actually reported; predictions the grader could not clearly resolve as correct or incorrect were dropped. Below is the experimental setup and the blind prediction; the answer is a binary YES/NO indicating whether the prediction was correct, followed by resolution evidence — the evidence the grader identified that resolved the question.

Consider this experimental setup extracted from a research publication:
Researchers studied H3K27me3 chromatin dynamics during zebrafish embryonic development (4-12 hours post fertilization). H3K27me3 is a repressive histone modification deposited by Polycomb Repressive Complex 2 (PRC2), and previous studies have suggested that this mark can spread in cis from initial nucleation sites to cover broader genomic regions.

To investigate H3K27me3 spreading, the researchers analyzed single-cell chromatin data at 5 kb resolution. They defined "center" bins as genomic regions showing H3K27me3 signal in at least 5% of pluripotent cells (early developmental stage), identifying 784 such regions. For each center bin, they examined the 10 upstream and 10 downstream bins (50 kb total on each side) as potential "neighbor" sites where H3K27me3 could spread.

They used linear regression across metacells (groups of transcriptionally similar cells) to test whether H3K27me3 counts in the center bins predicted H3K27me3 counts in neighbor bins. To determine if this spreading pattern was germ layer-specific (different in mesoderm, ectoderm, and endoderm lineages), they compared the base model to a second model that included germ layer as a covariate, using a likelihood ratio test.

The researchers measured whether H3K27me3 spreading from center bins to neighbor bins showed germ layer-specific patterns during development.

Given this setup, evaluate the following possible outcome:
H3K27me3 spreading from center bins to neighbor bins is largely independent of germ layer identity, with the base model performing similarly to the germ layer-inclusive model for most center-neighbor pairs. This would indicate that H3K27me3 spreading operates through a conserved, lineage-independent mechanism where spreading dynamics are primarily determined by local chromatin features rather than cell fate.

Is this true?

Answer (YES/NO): YES